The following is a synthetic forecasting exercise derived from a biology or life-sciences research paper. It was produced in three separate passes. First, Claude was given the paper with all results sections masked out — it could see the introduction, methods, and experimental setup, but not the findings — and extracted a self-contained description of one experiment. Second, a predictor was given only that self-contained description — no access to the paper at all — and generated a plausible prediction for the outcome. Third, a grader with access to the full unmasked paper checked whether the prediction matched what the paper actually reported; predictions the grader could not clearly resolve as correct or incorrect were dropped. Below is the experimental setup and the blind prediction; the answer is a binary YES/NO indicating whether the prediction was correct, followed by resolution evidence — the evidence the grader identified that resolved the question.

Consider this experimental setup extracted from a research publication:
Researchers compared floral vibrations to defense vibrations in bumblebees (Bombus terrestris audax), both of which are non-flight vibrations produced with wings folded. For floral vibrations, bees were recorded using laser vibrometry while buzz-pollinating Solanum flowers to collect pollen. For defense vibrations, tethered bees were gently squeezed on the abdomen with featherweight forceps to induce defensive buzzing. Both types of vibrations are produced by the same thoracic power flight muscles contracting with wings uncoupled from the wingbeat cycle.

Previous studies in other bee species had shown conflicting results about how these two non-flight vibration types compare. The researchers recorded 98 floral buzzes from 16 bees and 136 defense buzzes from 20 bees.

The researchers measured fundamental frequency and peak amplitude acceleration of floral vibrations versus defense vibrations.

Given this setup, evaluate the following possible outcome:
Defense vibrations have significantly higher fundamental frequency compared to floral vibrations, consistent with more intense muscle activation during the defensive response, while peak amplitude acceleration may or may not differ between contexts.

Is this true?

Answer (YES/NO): NO